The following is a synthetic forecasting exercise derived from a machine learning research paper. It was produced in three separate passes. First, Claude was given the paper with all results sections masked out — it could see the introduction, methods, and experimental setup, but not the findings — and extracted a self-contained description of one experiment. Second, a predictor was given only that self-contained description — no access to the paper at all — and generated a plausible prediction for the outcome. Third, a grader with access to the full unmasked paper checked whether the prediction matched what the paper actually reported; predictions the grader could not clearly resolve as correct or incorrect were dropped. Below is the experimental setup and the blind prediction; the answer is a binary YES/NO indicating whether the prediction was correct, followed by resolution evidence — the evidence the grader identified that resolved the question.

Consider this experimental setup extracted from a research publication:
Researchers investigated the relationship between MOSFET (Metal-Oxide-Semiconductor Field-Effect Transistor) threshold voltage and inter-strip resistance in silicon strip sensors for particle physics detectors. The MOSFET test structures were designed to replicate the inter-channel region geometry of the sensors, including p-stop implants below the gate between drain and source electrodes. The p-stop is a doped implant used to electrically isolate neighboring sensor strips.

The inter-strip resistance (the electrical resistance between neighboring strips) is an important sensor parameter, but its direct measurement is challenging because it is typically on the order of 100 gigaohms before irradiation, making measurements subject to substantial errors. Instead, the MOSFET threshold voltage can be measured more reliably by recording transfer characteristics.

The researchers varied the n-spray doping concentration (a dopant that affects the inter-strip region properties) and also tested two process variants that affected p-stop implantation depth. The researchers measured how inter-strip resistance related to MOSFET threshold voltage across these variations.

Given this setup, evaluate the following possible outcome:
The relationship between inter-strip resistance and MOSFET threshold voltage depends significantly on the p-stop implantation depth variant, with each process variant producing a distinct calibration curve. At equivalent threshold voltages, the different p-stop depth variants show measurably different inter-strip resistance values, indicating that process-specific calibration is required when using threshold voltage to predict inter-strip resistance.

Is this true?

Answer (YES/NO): YES